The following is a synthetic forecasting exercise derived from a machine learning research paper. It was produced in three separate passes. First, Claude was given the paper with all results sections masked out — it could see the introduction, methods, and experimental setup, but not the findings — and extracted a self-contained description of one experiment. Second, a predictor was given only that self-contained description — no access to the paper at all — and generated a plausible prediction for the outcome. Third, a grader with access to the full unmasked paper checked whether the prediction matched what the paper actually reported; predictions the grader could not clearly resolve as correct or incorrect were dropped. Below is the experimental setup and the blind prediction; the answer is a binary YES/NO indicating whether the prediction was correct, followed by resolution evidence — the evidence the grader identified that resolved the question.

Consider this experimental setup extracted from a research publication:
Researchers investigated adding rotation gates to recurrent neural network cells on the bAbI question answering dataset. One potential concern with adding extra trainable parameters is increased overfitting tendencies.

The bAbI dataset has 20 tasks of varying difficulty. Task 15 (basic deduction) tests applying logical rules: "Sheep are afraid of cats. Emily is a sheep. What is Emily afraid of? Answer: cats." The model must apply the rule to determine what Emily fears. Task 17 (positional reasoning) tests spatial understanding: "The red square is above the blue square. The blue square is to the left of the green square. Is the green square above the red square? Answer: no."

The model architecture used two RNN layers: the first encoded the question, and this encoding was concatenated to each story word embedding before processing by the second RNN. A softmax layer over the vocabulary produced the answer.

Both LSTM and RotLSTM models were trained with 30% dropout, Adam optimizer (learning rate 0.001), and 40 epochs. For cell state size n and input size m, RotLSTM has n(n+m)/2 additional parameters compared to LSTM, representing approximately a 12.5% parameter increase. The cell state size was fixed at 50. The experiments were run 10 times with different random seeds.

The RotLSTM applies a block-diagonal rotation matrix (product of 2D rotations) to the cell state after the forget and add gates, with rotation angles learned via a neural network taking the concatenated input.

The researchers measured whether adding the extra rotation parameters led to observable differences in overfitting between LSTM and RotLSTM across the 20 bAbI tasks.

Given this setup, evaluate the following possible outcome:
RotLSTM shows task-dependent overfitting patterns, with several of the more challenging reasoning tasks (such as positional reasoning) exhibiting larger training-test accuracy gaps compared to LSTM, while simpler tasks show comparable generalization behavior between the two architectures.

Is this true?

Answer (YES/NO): NO